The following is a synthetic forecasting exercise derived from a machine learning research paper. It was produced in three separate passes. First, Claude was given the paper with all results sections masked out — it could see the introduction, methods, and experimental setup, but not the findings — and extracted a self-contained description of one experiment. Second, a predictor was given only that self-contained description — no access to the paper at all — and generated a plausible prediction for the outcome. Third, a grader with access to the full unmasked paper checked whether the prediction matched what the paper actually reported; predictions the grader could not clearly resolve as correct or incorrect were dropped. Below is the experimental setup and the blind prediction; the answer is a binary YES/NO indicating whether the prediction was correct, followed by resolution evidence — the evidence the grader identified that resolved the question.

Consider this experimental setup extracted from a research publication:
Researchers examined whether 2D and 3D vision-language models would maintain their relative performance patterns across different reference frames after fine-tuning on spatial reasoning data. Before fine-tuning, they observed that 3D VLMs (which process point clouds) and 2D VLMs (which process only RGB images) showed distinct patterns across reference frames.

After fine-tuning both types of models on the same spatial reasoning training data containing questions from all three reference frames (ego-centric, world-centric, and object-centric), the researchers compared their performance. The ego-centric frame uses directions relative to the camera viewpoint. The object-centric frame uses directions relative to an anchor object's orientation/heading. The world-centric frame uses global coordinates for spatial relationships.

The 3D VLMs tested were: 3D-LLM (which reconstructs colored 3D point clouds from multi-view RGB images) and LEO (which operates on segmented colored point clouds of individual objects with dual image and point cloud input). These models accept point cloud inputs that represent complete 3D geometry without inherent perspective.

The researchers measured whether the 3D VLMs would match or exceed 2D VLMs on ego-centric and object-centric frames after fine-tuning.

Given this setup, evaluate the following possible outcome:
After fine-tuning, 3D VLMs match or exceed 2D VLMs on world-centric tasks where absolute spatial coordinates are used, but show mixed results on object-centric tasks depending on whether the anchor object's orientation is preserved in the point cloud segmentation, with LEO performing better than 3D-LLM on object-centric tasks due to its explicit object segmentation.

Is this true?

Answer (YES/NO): NO